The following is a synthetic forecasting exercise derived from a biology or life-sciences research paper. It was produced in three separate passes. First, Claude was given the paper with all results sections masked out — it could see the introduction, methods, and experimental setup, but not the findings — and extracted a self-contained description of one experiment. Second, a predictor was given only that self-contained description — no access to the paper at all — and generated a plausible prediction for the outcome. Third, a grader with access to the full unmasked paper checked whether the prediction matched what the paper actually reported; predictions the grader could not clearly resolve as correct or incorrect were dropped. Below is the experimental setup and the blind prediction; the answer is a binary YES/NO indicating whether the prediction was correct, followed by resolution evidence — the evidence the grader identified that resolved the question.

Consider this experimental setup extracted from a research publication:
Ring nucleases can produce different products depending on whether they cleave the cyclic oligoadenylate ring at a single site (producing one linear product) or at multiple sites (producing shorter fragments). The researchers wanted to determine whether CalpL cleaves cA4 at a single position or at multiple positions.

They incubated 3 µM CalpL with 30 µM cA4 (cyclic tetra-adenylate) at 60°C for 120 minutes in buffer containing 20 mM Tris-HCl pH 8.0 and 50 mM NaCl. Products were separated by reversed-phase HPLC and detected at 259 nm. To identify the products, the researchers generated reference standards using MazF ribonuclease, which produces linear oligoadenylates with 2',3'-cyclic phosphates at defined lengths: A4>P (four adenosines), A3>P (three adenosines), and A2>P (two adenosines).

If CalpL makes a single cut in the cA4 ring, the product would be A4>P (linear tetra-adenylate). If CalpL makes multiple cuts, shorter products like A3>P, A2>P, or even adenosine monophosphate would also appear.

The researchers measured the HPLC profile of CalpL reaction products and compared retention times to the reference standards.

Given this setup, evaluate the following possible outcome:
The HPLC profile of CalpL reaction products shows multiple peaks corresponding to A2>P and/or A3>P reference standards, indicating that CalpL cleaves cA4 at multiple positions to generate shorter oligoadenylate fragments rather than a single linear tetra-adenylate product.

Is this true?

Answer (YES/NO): NO